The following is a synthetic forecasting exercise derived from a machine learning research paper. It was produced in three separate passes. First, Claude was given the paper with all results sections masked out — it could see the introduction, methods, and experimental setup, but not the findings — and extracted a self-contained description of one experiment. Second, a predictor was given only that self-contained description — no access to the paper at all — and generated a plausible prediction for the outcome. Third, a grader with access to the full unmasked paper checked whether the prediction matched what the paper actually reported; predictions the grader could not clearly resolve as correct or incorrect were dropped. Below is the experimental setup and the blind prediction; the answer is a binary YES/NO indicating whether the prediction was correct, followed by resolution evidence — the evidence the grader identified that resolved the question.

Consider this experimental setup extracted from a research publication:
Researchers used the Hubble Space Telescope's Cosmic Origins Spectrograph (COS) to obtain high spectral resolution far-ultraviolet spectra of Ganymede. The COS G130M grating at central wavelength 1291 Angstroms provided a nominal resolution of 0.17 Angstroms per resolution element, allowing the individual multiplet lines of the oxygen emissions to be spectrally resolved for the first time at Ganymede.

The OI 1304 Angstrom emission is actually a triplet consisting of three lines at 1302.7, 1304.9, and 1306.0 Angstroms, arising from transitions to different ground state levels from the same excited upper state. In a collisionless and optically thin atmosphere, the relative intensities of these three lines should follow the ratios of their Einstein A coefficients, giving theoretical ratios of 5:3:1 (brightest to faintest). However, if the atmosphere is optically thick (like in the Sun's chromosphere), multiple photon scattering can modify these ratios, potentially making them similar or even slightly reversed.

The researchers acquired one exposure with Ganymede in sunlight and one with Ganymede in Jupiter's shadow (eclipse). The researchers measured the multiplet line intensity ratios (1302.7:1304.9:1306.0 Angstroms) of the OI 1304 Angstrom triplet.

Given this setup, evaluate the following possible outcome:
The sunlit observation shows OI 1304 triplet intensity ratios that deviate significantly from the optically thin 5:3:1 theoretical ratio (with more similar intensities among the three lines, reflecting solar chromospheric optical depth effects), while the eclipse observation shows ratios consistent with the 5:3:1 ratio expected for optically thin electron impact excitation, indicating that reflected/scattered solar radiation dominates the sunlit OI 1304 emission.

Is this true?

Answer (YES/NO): NO